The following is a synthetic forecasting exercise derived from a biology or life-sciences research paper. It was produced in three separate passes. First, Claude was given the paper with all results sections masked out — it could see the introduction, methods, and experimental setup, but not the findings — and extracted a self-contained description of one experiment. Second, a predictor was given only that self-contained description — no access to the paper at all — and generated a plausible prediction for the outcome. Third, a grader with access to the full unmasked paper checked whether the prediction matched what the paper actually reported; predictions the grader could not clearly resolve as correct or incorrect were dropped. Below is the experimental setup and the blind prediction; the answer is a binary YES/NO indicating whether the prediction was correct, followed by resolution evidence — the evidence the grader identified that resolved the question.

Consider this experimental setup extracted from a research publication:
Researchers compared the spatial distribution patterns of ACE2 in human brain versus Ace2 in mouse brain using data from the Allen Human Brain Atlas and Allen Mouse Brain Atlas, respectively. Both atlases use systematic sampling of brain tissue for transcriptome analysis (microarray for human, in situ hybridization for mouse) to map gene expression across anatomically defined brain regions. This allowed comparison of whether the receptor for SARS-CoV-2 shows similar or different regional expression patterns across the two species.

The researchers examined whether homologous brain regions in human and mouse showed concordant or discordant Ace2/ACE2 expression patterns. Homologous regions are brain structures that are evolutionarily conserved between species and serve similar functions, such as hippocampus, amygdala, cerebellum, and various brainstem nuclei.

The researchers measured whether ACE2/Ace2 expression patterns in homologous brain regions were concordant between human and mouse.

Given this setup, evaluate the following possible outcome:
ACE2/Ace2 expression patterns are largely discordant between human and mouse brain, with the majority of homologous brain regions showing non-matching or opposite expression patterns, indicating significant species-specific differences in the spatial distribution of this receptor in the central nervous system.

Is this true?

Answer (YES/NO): NO